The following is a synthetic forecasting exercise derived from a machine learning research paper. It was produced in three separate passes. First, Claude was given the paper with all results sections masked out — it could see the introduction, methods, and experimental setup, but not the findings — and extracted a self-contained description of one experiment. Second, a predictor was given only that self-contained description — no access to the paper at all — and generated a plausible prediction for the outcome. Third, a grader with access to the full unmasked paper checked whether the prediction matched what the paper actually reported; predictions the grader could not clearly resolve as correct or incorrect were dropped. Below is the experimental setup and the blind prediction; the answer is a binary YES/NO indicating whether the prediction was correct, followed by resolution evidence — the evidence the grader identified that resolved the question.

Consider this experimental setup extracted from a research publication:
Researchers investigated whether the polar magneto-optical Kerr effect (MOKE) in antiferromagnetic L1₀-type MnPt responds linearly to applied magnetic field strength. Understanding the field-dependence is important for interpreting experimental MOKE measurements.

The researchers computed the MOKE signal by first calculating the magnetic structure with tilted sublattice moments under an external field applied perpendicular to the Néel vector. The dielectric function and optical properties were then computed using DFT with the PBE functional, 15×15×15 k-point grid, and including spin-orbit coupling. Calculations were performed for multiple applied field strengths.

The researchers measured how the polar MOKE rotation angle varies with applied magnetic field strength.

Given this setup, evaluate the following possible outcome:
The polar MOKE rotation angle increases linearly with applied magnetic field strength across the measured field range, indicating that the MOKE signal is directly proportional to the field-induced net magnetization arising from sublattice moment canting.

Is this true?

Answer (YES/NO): YES